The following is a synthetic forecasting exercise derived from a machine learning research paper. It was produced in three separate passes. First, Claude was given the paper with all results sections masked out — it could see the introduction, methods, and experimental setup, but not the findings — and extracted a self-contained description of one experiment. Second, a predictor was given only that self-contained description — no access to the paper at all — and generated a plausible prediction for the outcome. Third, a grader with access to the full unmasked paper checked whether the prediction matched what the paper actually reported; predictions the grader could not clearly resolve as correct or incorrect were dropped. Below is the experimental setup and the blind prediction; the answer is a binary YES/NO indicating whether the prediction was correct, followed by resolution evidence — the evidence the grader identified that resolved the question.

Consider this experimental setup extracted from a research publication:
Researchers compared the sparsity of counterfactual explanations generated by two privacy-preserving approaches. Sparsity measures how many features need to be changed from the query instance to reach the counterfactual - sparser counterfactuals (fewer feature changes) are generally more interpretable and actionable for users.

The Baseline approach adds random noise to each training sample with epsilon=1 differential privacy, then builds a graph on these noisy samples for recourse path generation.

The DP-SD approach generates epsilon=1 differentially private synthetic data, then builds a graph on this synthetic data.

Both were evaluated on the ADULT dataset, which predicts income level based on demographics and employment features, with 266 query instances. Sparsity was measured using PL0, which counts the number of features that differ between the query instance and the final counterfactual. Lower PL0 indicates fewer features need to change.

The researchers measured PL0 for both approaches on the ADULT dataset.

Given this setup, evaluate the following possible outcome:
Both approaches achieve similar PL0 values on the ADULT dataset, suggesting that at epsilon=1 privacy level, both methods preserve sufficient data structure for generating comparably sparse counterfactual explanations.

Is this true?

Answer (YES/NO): NO